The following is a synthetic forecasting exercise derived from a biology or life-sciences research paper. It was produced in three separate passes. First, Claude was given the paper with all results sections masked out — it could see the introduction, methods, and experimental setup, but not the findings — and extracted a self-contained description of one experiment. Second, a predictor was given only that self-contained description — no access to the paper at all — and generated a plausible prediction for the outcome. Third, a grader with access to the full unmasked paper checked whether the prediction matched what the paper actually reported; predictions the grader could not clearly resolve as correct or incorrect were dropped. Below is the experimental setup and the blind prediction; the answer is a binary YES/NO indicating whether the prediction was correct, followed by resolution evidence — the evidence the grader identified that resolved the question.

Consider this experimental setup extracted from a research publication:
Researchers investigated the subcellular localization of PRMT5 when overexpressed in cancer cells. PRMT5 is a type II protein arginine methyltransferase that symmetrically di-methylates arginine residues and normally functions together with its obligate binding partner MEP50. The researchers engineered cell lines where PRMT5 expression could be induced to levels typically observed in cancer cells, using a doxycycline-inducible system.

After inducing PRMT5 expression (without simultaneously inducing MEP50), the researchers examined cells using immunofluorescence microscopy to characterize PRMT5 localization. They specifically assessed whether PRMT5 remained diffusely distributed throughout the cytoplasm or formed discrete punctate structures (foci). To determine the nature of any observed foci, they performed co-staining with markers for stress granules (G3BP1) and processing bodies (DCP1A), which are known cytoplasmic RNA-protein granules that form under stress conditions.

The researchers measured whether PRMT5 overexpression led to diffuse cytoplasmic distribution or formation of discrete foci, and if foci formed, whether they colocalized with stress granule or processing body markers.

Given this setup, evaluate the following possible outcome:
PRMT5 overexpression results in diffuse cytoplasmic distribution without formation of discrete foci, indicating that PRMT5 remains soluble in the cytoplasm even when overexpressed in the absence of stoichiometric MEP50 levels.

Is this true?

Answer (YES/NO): NO